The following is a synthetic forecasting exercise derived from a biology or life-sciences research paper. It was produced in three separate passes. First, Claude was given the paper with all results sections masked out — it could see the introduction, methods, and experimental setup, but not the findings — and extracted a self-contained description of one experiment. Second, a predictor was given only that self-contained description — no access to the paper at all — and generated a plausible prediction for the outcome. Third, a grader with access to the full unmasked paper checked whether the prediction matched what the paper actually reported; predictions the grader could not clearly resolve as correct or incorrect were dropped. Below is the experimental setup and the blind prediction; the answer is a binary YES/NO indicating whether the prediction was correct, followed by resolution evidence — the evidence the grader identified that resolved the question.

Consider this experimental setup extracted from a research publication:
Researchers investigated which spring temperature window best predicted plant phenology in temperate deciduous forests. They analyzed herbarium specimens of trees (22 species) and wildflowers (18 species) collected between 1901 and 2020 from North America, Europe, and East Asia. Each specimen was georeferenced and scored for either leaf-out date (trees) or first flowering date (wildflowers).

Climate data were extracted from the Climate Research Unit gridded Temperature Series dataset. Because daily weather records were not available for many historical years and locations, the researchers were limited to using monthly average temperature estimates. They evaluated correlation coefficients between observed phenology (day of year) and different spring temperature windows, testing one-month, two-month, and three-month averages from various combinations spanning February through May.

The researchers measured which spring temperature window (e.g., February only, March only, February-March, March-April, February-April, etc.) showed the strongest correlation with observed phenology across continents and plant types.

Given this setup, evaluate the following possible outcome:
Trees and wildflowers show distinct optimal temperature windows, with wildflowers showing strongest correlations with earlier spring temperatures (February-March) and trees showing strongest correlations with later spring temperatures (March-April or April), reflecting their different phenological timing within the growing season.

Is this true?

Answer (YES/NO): NO